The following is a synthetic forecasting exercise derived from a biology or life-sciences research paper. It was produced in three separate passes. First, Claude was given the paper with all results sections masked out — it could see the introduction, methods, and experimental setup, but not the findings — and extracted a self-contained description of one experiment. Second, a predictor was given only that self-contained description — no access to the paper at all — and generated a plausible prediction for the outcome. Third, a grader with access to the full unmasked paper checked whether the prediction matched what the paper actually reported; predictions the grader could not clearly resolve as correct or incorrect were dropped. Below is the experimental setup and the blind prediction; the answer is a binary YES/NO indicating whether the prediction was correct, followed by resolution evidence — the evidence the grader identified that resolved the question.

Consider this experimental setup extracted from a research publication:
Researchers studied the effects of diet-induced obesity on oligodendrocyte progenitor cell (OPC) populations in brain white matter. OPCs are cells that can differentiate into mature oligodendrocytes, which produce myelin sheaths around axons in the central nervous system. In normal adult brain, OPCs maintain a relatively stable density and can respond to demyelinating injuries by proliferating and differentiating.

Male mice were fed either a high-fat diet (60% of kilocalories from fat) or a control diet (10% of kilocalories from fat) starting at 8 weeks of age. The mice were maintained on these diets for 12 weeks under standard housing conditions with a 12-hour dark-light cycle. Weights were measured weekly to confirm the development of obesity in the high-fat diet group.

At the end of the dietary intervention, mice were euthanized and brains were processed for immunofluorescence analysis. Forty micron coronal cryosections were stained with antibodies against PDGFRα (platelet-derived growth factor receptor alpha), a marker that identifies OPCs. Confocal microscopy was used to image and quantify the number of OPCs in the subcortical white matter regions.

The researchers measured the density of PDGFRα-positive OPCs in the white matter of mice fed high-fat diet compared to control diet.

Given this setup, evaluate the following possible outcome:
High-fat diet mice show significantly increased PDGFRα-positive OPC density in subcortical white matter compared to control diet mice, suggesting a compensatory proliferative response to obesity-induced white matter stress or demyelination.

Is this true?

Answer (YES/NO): YES